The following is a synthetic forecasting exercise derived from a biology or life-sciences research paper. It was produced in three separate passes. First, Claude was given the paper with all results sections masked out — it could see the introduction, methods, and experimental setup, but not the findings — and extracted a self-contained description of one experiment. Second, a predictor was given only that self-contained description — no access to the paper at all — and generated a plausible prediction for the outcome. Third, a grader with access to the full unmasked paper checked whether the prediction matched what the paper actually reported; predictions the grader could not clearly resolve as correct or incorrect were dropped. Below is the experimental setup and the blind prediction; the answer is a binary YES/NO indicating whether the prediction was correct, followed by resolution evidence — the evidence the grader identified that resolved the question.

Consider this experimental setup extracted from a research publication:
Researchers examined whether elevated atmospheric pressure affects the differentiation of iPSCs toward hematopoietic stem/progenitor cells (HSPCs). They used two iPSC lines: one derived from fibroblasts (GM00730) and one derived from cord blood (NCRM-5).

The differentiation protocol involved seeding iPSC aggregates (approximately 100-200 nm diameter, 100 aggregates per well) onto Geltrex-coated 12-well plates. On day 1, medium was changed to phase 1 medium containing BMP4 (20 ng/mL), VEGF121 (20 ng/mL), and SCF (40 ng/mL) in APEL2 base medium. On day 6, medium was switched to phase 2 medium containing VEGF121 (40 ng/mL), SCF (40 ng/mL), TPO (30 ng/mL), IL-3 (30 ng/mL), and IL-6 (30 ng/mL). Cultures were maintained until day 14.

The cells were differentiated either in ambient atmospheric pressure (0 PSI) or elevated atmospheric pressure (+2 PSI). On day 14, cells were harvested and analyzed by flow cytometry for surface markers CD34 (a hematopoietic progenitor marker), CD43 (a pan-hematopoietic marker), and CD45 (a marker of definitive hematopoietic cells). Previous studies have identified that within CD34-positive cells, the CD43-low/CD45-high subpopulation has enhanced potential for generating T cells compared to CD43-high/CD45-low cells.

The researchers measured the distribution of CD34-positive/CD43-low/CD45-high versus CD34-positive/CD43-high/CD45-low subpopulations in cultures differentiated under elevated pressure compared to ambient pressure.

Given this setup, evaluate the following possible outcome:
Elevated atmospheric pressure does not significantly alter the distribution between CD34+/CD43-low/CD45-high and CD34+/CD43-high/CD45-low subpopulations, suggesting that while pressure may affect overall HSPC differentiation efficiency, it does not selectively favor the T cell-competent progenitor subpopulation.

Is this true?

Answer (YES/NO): NO